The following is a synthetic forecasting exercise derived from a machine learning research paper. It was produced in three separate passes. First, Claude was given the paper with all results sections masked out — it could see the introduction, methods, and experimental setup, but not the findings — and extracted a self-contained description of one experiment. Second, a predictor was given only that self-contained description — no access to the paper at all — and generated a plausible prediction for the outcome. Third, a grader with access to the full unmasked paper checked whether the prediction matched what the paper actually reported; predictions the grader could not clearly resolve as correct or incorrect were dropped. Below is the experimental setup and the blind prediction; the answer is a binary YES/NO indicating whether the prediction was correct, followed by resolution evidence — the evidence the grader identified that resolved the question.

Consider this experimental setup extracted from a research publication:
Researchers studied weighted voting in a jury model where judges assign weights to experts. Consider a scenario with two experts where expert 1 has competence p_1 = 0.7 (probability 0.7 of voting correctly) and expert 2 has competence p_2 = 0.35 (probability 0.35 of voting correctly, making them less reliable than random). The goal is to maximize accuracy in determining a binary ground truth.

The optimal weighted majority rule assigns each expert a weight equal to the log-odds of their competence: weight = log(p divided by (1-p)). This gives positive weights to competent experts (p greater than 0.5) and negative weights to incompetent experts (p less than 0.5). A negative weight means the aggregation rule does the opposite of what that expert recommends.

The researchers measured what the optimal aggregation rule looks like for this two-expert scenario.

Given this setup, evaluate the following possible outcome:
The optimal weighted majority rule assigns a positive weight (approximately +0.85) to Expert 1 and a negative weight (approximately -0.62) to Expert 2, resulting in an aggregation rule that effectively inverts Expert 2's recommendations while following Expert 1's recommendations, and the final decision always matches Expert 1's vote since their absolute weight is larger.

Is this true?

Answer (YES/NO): YES